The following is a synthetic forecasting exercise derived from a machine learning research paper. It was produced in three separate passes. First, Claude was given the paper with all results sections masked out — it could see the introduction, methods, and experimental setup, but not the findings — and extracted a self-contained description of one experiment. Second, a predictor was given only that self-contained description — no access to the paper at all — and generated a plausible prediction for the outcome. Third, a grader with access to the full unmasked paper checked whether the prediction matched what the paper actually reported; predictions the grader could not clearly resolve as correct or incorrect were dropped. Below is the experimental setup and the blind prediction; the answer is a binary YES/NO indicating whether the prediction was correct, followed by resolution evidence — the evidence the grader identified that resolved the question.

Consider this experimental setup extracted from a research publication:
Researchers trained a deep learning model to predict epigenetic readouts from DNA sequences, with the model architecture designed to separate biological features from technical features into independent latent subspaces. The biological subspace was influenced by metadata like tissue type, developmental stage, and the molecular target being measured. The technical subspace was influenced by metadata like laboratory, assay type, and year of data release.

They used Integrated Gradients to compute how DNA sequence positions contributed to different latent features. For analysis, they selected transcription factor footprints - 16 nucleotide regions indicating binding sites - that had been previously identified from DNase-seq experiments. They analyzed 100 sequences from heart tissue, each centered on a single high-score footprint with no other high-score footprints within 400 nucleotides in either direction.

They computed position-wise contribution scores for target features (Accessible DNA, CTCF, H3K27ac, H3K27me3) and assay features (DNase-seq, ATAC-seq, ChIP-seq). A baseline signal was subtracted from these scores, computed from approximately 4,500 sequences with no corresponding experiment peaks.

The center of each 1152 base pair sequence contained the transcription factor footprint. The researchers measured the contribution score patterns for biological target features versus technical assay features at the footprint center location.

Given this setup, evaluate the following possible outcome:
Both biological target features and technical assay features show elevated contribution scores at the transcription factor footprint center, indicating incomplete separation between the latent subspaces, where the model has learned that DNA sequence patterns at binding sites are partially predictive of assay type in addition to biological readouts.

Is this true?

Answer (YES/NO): NO